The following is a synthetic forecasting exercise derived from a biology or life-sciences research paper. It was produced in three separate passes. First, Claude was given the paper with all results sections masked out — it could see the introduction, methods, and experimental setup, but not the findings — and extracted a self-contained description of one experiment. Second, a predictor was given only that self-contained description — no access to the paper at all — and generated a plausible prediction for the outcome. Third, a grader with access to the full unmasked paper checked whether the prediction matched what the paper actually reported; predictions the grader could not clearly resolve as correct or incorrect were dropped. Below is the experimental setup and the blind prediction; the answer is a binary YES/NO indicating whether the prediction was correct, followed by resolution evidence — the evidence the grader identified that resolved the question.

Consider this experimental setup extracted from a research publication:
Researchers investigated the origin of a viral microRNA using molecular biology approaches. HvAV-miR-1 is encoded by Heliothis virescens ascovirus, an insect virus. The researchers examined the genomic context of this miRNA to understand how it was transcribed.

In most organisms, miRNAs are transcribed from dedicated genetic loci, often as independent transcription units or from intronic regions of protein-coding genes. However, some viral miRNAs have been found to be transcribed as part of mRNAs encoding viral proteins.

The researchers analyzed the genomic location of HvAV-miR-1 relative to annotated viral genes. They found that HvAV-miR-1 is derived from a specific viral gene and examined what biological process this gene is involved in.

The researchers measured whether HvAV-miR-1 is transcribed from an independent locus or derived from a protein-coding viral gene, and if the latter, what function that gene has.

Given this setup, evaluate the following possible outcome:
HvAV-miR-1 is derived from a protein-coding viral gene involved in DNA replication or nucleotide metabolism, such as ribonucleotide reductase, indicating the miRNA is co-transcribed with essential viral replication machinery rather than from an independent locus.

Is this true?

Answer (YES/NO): NO